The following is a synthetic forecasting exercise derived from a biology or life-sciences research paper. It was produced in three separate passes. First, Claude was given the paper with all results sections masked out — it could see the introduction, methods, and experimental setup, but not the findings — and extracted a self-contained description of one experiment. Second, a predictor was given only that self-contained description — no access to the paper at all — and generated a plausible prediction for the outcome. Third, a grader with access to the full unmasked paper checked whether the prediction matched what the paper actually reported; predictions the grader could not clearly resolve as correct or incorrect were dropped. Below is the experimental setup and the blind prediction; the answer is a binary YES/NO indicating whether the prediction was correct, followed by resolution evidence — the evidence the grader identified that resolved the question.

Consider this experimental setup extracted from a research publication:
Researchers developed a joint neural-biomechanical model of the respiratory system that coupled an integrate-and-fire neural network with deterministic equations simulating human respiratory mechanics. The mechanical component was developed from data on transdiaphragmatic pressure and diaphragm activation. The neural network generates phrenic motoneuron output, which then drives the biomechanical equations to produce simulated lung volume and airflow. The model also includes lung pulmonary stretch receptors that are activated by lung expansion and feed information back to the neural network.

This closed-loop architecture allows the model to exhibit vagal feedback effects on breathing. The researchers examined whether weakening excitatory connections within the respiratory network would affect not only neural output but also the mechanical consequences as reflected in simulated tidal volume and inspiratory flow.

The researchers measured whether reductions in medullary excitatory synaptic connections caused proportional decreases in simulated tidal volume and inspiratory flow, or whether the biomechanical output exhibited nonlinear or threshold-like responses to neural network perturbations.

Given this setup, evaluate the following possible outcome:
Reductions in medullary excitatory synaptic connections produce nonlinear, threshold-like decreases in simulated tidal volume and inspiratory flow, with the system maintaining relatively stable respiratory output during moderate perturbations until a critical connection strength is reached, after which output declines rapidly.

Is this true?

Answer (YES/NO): NO